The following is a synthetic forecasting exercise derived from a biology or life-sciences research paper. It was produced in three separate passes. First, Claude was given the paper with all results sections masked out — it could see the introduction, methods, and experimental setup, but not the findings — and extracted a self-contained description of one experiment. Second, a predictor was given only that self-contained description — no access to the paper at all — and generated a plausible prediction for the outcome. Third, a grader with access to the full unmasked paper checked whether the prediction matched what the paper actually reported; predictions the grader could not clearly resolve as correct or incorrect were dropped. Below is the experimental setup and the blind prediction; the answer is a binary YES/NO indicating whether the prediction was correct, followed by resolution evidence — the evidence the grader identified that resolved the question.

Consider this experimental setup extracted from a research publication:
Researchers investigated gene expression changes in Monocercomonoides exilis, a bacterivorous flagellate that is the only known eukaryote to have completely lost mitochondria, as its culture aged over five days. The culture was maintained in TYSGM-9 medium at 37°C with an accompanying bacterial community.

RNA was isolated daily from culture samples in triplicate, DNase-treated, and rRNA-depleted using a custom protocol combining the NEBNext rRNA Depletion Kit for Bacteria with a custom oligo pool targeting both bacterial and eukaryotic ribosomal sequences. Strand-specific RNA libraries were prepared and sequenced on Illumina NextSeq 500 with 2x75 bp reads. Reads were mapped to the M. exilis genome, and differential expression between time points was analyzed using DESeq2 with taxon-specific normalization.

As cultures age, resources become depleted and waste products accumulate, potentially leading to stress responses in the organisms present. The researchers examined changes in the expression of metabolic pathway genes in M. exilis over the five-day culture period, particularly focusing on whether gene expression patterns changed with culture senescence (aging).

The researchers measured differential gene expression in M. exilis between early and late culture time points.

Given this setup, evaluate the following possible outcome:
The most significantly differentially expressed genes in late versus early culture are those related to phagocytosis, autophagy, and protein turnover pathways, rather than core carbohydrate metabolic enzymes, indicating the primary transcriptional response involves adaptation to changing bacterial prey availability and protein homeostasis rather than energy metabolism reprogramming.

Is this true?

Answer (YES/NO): NO